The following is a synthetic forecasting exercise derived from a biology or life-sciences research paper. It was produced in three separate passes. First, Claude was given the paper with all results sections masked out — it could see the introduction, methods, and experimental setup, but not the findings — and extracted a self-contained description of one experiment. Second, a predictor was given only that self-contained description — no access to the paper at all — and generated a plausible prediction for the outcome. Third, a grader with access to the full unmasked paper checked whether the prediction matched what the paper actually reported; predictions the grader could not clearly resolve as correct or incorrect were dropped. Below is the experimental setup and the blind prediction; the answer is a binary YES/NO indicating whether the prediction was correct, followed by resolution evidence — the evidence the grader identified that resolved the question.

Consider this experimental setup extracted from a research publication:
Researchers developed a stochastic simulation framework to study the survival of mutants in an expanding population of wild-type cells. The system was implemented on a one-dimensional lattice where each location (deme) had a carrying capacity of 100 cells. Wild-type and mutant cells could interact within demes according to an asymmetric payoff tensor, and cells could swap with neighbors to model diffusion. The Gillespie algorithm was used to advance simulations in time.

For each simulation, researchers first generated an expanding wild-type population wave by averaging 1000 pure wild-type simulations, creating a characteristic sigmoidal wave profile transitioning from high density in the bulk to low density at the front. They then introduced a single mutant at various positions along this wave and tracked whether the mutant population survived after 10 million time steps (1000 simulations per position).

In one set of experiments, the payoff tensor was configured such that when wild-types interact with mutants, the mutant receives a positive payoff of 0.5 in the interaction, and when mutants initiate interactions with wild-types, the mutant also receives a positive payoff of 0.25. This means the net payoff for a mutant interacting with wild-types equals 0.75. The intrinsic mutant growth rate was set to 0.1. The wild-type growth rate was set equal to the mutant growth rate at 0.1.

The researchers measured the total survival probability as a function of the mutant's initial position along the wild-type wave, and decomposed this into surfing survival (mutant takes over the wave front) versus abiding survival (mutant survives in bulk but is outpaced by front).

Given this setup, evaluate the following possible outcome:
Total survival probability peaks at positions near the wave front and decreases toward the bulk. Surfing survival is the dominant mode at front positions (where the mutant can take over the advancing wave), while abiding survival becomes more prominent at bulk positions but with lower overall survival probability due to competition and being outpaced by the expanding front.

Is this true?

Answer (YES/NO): NO